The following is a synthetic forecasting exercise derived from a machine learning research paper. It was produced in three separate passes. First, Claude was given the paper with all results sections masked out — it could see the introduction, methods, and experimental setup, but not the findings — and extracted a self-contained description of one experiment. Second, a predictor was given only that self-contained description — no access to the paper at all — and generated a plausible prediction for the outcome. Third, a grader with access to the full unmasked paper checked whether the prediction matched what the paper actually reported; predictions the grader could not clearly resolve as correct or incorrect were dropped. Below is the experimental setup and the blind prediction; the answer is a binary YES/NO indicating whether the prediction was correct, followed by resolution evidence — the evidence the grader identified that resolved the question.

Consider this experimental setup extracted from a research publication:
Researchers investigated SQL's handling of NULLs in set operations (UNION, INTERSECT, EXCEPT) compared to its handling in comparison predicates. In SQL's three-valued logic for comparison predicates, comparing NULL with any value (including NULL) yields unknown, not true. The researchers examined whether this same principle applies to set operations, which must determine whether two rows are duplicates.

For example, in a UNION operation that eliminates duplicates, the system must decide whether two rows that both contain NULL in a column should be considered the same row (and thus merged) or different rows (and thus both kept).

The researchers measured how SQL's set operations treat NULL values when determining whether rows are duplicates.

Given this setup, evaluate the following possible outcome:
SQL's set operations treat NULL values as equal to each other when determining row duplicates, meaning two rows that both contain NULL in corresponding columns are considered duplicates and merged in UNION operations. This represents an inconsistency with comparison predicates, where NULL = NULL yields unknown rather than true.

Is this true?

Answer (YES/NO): YES